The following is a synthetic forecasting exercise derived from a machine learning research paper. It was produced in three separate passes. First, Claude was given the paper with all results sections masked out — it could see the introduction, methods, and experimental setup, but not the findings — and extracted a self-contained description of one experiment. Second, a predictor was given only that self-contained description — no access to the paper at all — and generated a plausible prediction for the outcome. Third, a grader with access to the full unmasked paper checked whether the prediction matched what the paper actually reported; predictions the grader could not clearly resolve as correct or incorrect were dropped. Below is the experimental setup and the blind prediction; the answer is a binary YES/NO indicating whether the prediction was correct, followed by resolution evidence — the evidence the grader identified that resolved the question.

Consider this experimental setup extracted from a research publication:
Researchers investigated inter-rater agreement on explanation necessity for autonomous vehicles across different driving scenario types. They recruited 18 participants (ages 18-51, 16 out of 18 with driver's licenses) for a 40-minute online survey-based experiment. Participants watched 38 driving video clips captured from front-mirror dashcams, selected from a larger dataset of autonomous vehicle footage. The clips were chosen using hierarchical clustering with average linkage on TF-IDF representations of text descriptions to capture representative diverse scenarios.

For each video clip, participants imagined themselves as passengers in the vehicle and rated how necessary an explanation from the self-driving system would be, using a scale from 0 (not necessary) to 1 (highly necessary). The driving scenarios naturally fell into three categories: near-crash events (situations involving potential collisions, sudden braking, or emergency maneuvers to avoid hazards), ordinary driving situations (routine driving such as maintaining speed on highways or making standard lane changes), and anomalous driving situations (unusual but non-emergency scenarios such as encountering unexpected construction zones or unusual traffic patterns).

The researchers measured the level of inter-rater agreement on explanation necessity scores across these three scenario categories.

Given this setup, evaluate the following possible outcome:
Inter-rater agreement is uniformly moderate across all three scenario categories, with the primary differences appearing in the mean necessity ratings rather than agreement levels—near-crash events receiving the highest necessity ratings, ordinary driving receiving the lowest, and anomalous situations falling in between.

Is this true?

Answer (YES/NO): NO